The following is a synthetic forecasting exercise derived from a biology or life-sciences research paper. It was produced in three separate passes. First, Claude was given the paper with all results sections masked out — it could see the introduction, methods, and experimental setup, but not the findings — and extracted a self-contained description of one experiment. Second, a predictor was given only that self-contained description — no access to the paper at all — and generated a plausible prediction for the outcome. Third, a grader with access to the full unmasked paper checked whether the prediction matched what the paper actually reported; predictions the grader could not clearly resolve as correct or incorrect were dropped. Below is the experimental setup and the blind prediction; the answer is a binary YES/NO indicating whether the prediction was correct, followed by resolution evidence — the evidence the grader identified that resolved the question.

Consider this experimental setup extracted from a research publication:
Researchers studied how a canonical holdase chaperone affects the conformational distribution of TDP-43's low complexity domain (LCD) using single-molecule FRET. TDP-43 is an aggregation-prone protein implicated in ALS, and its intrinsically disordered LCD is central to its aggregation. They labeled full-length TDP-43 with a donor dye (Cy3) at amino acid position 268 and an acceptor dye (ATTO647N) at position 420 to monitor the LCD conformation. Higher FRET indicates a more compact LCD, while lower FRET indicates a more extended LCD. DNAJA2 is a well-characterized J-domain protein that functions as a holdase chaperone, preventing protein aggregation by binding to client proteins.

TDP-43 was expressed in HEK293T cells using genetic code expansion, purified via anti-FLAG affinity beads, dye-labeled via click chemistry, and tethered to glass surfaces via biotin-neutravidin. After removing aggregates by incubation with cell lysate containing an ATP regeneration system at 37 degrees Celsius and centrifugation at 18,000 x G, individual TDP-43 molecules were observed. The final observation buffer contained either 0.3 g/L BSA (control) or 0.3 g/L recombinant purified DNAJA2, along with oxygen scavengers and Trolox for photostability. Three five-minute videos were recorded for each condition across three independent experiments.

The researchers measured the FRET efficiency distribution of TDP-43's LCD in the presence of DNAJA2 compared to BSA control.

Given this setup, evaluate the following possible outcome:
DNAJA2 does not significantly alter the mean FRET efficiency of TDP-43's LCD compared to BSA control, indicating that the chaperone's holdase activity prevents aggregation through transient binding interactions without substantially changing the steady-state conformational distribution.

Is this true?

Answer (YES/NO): NO